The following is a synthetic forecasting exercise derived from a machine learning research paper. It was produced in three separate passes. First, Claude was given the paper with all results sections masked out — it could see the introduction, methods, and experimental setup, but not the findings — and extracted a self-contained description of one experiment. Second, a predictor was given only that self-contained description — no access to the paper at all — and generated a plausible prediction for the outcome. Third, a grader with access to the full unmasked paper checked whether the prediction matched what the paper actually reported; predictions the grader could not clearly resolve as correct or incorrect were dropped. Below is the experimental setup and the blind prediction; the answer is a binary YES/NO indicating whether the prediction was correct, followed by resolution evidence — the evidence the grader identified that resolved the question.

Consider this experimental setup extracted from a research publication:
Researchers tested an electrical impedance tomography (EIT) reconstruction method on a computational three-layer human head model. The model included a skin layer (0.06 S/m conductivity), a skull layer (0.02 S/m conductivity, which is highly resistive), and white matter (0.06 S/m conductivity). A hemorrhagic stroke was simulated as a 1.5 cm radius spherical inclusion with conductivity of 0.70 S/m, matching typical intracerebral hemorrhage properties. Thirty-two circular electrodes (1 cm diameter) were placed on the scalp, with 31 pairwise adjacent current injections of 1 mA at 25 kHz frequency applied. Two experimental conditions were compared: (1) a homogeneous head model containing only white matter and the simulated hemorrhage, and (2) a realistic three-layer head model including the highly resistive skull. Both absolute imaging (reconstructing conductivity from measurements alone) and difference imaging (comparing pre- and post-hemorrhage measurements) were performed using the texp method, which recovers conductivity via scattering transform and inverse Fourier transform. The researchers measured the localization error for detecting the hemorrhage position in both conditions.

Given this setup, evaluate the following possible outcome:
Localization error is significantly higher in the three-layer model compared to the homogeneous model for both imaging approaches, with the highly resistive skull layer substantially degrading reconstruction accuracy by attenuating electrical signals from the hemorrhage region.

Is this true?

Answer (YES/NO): NO